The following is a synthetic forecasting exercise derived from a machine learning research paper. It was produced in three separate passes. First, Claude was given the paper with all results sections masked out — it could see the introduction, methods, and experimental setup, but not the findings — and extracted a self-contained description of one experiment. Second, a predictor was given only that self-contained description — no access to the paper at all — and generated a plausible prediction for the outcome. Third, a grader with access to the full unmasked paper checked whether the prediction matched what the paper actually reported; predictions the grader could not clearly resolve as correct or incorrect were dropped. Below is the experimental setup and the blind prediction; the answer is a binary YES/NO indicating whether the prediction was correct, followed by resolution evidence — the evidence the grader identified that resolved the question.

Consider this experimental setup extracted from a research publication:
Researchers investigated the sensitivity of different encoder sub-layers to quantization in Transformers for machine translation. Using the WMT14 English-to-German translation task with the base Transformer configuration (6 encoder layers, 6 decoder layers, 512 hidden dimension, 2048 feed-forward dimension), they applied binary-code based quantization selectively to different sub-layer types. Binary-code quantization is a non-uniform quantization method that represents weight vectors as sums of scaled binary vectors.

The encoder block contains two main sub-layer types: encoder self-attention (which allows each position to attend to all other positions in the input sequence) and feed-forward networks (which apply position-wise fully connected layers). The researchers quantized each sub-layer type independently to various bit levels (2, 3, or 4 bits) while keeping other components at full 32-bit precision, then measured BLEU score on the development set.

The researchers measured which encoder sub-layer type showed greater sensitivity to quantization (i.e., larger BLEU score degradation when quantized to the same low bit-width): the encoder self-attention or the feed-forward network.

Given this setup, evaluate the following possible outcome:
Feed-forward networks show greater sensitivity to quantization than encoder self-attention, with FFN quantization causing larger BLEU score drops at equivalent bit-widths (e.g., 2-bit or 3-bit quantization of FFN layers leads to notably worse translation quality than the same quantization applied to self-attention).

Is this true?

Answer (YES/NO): YES